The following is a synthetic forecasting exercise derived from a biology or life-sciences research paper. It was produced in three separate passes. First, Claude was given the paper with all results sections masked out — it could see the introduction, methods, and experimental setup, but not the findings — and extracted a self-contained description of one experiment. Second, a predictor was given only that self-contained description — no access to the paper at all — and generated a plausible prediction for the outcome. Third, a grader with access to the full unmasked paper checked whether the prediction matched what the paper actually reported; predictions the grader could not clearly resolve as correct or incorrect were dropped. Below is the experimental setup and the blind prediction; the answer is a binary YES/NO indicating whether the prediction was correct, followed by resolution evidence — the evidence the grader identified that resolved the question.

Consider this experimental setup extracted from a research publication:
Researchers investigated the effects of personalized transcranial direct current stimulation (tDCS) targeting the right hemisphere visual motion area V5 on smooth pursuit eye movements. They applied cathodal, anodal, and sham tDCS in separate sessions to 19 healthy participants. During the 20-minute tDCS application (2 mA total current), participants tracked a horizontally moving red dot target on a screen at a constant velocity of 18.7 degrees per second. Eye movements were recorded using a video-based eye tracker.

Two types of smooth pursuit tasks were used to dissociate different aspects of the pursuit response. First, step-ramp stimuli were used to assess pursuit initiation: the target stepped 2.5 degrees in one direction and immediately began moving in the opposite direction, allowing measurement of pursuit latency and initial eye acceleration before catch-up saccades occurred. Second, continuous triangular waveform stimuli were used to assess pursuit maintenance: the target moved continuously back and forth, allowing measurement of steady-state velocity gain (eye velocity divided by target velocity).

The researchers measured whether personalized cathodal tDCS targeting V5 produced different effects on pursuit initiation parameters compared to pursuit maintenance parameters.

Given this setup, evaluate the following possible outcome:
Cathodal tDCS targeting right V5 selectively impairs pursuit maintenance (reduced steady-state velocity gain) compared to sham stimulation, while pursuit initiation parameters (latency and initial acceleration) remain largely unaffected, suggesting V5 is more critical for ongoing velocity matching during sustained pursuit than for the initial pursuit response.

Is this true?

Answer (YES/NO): NO